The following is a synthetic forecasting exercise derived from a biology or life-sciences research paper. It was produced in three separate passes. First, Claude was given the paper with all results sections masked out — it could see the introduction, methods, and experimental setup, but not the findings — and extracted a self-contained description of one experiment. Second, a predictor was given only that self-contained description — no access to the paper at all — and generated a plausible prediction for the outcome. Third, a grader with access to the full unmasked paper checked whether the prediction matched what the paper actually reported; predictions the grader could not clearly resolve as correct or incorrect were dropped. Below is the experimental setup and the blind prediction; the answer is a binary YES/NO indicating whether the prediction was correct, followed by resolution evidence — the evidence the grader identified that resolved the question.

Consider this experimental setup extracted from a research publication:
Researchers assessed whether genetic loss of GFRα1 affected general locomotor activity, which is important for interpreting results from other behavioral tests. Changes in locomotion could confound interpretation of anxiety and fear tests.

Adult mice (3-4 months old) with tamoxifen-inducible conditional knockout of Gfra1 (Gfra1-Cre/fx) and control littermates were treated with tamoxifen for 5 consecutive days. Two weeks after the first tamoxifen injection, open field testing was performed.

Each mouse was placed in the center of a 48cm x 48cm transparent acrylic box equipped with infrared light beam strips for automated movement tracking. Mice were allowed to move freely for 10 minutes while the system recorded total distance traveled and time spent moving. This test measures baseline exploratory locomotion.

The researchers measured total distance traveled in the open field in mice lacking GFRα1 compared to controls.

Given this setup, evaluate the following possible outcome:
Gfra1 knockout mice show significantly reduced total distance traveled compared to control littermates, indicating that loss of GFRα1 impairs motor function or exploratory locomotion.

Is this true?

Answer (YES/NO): NO